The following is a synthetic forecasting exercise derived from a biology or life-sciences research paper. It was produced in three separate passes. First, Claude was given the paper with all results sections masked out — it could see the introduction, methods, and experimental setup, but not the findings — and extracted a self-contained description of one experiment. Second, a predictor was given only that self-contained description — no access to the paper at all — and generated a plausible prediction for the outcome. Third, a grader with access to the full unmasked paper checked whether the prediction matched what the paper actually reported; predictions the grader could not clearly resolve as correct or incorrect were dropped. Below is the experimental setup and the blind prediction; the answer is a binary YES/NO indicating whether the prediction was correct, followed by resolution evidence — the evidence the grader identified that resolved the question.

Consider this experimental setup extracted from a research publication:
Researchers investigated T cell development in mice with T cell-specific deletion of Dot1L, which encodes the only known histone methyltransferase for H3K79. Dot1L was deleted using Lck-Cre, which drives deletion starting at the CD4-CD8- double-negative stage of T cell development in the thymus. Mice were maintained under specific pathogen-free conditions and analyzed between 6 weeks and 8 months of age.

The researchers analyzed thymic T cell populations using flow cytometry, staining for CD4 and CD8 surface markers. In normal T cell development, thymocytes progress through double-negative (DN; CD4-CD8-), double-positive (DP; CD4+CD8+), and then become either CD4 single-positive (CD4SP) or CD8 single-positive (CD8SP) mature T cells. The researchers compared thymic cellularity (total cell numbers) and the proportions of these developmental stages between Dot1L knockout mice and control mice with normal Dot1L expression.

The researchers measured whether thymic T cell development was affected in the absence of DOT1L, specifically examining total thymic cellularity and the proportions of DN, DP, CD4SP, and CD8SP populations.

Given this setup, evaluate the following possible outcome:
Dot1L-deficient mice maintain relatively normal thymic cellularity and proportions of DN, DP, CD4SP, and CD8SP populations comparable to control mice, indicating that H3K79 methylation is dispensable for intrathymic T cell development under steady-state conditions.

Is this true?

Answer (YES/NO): NO